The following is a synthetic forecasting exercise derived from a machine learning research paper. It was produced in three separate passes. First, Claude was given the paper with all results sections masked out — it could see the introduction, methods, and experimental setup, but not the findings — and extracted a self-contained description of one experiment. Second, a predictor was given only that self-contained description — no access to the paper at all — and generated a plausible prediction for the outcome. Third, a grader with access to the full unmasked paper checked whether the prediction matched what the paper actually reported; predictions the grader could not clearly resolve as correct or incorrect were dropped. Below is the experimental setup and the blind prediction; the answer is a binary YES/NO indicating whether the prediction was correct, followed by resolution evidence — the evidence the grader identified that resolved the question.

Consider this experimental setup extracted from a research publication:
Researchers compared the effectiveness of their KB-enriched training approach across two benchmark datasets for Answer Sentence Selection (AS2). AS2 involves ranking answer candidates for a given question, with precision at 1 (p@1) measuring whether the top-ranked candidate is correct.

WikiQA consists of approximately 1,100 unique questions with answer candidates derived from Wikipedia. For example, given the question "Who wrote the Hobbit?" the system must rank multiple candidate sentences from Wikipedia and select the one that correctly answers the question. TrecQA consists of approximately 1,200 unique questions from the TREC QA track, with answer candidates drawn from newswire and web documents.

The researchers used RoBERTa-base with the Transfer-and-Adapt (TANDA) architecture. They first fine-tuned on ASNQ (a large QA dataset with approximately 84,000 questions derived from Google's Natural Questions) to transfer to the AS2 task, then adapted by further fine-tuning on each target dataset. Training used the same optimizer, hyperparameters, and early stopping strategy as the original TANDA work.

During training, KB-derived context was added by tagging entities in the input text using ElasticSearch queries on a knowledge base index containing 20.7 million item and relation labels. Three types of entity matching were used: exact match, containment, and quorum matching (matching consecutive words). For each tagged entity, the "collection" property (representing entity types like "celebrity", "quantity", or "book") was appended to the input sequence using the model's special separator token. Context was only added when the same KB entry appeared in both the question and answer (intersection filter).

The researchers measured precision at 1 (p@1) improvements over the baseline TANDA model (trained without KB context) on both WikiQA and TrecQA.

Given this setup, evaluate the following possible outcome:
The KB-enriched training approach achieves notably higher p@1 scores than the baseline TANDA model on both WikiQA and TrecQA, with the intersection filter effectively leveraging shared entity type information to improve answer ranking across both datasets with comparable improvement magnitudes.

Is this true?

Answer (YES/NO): NO